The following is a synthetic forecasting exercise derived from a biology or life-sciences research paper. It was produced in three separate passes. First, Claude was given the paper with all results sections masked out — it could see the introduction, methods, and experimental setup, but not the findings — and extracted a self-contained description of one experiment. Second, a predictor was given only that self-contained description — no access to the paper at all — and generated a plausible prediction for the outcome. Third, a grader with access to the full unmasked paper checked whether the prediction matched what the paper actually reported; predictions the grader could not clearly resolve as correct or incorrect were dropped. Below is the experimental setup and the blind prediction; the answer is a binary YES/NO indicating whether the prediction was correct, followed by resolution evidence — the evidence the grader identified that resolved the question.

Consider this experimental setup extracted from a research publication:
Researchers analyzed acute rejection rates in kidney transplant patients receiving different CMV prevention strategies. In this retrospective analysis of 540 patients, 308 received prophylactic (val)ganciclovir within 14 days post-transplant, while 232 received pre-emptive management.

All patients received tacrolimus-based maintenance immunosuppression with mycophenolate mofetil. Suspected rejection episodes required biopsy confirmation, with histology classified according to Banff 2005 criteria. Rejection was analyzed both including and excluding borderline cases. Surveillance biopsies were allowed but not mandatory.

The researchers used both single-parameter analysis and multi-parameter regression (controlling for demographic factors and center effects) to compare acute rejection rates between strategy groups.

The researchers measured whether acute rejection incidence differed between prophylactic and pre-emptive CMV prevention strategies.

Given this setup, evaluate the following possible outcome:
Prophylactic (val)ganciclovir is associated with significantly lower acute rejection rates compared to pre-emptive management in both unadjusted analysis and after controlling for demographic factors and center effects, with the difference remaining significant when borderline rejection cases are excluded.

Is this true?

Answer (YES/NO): NO